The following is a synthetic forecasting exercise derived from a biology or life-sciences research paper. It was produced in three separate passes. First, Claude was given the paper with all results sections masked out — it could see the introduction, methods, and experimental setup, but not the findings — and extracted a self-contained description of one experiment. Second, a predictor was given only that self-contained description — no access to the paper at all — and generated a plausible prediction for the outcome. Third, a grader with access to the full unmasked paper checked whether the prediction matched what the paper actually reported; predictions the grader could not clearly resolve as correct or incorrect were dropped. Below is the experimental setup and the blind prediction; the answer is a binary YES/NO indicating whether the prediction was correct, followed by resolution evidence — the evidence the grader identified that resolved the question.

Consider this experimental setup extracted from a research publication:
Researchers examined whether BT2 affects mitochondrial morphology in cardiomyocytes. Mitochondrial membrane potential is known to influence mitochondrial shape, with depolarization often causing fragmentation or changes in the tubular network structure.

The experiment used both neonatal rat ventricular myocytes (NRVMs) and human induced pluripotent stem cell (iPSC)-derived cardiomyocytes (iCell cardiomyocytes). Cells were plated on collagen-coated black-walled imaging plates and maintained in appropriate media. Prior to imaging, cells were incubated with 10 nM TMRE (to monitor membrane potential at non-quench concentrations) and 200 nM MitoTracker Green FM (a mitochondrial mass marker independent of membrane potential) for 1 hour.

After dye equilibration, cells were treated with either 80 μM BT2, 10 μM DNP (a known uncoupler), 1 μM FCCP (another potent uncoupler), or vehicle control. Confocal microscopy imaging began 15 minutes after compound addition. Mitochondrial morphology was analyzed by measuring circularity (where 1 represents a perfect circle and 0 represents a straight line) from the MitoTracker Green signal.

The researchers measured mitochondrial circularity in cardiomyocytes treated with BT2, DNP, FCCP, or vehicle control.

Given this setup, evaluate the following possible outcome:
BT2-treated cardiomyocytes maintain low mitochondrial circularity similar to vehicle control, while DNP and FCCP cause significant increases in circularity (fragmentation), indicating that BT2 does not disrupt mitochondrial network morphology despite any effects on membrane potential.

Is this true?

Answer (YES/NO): NO